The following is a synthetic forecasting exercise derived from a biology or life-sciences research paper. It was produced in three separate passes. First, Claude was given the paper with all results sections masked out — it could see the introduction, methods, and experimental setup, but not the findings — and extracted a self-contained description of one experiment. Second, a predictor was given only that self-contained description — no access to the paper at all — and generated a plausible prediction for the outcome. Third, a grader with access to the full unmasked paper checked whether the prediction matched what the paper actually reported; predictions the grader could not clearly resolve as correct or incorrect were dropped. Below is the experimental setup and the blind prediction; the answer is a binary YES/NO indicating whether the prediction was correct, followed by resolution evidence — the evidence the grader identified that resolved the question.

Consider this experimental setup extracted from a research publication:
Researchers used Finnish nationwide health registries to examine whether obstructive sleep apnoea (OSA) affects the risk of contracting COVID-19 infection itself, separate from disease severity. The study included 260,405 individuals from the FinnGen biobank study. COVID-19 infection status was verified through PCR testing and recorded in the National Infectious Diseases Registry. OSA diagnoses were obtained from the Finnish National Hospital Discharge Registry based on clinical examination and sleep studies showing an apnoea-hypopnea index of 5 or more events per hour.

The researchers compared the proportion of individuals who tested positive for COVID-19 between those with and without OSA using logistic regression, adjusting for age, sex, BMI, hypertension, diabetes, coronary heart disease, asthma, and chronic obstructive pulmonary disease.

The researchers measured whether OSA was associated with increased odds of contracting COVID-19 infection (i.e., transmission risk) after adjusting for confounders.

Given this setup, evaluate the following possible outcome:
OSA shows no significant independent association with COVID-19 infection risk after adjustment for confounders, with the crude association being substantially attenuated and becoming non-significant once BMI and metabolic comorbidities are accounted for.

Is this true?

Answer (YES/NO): NO